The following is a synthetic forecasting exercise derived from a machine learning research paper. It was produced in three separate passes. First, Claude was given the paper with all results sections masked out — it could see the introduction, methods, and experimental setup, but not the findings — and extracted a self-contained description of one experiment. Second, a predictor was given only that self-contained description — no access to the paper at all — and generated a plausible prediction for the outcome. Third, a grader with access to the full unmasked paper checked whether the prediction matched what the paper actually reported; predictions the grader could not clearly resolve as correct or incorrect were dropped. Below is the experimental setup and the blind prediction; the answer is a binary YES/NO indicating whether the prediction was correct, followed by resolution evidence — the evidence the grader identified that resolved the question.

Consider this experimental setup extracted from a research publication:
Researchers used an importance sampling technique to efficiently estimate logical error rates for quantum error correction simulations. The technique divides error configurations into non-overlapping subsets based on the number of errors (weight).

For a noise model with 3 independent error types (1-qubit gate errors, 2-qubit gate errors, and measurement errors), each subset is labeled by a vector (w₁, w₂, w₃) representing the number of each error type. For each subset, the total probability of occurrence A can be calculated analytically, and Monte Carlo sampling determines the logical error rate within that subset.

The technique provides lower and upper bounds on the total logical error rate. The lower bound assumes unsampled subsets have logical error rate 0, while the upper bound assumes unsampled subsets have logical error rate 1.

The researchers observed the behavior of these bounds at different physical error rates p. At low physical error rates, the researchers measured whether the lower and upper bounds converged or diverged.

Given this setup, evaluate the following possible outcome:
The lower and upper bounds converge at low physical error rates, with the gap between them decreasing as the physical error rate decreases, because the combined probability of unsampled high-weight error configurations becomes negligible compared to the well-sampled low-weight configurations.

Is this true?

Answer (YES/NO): YES